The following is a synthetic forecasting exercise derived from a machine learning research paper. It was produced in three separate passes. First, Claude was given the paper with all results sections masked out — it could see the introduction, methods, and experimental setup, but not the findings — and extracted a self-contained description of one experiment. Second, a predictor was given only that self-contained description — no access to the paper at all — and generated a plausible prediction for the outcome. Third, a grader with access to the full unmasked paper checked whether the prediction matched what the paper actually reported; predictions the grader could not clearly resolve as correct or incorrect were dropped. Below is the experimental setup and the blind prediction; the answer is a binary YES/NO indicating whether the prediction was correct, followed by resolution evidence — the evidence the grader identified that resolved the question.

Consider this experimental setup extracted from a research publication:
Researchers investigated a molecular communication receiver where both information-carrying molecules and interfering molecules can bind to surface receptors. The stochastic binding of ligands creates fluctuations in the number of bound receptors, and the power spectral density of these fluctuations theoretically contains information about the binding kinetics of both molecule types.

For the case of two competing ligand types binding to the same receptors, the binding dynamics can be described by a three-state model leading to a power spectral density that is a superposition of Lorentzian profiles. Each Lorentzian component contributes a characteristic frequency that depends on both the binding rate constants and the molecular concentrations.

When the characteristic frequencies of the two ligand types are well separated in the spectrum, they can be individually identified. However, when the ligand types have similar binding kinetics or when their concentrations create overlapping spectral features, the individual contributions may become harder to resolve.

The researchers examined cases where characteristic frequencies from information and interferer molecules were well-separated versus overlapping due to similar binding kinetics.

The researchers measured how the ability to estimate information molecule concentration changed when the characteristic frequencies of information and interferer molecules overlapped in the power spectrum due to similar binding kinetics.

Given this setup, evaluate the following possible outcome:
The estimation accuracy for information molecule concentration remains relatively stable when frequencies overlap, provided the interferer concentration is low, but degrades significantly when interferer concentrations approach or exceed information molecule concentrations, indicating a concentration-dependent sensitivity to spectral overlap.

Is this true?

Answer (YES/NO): NO